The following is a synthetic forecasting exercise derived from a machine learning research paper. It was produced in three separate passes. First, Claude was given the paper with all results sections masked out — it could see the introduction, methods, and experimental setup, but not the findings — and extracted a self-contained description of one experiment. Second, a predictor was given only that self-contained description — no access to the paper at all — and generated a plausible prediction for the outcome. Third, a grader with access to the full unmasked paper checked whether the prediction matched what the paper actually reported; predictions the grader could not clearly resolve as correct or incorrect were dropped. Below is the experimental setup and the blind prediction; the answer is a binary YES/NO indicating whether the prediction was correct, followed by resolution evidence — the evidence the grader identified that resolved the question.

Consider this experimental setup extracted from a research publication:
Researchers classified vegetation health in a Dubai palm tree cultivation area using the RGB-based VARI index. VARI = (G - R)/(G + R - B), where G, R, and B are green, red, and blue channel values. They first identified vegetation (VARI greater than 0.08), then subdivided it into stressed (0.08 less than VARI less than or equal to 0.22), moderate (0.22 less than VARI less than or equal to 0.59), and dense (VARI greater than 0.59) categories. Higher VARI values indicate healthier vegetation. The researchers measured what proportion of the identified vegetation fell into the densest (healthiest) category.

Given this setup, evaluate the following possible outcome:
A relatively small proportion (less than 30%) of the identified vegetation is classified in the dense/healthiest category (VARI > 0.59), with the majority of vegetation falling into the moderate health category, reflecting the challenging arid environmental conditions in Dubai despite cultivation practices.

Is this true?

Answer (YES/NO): NO